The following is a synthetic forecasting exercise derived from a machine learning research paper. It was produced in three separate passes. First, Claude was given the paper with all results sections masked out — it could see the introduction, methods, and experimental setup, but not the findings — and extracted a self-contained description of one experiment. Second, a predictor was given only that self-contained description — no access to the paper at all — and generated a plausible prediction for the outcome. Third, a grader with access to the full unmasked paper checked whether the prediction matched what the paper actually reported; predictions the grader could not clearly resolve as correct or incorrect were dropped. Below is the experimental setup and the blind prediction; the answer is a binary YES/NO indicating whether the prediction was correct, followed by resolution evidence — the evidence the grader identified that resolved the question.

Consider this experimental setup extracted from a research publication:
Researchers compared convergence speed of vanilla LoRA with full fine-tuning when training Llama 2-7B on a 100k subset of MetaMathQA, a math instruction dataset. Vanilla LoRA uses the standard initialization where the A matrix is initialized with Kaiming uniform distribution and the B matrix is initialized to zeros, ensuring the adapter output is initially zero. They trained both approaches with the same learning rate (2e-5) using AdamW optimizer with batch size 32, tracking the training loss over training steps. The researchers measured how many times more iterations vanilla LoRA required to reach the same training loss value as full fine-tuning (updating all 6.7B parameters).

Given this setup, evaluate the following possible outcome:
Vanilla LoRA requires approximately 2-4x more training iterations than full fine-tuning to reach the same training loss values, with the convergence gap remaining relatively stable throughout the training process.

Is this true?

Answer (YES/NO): NO